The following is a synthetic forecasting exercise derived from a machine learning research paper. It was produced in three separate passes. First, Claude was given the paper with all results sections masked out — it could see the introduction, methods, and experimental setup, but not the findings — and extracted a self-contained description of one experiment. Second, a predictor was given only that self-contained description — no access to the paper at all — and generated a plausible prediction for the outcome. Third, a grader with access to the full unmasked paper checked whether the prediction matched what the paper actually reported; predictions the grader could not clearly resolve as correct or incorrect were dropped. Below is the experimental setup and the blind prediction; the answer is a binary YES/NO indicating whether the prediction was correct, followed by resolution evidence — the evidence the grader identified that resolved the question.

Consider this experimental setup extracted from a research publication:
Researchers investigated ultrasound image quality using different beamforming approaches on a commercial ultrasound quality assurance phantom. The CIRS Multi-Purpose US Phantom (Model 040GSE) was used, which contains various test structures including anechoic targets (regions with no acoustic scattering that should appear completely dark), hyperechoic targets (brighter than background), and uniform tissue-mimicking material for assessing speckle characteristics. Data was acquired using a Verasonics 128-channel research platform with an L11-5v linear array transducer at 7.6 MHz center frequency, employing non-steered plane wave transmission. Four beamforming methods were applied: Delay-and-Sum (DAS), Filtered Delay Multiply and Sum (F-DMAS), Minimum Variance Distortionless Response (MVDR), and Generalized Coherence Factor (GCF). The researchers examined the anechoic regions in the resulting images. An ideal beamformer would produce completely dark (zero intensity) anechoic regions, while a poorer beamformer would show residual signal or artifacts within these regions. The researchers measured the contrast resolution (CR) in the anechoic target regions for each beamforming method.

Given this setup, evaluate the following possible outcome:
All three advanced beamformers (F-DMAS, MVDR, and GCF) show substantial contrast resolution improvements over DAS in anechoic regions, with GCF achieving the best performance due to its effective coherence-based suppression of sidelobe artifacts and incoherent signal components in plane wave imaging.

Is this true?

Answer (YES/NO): NO